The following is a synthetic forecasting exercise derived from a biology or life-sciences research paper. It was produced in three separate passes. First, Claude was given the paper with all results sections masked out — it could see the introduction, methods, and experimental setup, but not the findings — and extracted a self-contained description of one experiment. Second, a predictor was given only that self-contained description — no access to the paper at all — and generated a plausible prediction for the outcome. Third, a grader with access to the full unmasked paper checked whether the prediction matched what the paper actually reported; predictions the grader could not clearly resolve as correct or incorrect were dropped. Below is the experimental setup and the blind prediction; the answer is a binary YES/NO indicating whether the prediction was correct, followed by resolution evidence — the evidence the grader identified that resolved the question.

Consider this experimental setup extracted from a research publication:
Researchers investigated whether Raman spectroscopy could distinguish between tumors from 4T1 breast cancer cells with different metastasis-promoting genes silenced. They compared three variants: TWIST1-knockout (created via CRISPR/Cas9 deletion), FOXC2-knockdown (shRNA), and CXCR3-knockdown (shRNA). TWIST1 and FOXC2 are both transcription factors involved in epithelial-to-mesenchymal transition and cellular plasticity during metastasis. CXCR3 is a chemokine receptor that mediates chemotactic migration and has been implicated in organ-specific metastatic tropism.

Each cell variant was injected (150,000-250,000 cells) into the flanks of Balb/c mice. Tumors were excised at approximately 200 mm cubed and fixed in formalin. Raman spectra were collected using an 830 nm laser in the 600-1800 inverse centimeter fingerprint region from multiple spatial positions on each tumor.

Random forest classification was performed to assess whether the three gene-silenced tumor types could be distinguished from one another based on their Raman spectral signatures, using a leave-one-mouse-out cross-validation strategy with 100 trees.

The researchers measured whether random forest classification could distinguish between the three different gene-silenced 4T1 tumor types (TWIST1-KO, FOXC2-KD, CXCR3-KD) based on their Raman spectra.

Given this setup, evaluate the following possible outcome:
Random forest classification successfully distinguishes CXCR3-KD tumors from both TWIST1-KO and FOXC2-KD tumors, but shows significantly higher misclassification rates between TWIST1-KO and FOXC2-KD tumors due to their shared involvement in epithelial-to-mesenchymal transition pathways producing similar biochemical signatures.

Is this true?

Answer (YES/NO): NO